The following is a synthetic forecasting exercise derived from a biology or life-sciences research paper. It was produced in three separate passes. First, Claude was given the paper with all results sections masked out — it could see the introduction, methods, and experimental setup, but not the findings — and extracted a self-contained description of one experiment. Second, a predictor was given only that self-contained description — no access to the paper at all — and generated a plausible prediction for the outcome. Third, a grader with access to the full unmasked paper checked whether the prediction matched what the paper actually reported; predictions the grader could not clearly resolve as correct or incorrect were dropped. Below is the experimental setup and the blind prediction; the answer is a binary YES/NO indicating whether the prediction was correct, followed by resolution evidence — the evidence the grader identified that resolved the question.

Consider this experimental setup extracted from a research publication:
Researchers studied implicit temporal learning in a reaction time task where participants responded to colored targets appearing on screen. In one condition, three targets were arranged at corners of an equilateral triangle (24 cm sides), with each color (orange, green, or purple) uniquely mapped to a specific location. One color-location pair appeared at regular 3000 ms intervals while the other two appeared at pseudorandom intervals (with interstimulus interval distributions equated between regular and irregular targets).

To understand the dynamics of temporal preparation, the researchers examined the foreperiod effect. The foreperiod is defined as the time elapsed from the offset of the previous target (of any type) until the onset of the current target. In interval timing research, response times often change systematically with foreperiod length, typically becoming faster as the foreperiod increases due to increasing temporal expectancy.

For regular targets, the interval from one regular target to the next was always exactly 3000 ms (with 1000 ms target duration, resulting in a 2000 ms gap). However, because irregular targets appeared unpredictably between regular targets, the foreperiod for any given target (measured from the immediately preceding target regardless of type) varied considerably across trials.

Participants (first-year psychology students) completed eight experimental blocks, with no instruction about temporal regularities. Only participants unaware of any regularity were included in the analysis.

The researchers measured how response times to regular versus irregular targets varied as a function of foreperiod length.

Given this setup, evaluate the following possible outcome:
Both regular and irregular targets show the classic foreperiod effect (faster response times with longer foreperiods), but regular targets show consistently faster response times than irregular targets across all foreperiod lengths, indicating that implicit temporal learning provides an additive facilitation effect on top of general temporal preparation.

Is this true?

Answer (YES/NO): NO